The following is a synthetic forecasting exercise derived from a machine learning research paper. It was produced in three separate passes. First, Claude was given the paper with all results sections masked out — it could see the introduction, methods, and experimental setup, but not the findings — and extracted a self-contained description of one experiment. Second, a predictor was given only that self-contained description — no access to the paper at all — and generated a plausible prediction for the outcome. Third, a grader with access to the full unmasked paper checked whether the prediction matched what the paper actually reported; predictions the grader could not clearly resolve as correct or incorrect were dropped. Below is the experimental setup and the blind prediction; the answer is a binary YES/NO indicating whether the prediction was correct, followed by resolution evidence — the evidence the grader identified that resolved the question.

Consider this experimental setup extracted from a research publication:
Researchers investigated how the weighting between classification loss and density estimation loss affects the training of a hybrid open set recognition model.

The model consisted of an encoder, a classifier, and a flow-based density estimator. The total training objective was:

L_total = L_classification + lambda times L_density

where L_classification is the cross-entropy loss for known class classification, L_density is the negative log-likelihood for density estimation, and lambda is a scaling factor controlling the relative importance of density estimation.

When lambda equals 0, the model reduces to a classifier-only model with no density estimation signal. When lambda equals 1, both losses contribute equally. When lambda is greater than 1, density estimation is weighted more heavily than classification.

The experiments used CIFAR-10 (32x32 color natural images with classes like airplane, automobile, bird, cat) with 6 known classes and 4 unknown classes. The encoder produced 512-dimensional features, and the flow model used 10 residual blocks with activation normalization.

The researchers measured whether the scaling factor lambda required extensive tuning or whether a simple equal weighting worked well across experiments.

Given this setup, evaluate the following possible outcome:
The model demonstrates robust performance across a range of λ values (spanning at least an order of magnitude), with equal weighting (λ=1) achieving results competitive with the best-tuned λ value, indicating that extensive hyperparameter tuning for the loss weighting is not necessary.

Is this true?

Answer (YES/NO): NO